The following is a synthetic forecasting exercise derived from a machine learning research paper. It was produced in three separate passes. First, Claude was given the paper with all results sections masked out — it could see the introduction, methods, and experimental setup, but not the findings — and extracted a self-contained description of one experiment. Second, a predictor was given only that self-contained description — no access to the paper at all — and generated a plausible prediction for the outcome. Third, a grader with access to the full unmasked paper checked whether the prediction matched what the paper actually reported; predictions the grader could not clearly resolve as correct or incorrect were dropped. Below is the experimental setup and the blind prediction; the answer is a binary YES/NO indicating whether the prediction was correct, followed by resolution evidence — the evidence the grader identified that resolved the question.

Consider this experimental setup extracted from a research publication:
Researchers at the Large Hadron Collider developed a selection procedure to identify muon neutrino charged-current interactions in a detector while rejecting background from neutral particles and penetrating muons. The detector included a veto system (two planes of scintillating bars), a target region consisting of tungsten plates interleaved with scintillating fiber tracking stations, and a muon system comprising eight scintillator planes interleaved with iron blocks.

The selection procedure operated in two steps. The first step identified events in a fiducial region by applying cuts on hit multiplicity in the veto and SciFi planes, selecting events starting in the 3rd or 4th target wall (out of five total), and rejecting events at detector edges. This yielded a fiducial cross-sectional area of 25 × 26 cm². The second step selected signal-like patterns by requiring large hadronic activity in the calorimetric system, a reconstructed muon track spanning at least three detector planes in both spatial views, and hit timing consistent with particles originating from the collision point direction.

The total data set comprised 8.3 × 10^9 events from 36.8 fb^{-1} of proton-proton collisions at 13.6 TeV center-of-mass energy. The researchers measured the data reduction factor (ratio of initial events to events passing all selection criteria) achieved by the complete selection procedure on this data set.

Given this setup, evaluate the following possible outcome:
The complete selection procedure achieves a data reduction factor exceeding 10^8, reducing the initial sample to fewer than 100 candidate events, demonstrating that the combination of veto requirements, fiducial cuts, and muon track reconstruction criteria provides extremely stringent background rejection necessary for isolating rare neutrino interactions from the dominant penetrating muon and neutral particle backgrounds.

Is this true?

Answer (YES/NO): YES